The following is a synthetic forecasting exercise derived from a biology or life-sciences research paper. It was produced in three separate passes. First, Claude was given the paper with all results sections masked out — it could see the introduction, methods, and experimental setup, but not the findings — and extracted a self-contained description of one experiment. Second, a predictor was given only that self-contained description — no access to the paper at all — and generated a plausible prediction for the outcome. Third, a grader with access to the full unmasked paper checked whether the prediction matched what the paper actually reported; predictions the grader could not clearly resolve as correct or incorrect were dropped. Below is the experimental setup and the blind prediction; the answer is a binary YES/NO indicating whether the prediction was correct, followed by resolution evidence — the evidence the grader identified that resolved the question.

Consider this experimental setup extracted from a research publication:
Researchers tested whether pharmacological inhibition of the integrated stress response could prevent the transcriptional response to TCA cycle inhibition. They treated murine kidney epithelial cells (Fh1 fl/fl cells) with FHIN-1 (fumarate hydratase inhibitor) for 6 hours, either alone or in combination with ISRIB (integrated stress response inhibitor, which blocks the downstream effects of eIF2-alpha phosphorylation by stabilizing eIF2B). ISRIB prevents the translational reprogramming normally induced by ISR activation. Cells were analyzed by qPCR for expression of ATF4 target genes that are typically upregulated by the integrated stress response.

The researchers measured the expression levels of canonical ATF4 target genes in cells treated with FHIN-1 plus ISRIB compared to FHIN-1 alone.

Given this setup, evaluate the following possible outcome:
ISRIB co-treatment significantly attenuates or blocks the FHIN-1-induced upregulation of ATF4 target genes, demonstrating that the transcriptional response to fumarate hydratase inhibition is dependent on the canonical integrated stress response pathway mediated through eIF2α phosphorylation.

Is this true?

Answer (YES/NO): YES